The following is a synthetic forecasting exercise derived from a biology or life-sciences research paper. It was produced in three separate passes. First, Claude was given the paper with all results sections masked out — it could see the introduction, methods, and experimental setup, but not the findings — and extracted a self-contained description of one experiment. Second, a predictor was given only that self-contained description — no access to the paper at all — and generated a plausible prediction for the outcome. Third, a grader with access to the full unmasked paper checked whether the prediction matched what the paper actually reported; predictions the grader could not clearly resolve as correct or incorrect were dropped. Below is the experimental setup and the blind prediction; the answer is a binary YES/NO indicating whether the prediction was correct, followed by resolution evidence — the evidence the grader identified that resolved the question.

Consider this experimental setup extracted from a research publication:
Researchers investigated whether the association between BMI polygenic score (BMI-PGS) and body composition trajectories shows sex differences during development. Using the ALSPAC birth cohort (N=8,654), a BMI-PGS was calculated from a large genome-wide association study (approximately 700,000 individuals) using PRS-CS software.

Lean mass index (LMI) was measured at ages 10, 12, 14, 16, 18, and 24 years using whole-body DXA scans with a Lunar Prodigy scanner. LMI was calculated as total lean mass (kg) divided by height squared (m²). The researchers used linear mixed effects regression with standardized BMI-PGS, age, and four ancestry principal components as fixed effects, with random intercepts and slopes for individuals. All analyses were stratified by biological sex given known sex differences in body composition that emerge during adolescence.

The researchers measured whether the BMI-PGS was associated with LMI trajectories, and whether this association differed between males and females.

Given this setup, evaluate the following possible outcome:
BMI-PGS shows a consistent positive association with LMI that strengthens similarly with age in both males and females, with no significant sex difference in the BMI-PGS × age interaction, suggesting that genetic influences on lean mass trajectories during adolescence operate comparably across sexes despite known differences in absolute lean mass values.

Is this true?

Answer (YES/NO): YES